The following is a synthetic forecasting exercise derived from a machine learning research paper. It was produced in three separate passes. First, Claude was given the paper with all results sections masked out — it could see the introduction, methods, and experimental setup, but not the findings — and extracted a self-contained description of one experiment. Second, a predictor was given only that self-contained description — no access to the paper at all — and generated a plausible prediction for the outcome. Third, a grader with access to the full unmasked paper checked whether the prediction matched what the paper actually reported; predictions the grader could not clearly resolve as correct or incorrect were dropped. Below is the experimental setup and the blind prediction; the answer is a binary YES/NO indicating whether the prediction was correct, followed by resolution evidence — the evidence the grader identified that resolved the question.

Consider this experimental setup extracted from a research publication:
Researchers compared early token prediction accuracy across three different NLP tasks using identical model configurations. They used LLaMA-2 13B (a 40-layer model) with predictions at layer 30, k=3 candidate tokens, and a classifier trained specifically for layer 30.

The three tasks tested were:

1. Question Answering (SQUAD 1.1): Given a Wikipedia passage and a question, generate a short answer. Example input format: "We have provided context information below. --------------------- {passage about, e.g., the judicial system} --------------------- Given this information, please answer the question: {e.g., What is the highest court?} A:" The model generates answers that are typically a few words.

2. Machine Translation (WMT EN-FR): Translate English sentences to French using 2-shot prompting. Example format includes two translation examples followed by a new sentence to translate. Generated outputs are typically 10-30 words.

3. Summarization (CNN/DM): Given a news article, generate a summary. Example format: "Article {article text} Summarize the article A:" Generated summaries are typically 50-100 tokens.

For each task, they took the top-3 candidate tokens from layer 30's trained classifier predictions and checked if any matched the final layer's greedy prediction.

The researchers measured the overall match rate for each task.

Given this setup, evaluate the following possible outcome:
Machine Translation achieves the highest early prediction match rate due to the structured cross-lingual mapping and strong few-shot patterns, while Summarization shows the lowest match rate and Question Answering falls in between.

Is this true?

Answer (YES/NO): NO